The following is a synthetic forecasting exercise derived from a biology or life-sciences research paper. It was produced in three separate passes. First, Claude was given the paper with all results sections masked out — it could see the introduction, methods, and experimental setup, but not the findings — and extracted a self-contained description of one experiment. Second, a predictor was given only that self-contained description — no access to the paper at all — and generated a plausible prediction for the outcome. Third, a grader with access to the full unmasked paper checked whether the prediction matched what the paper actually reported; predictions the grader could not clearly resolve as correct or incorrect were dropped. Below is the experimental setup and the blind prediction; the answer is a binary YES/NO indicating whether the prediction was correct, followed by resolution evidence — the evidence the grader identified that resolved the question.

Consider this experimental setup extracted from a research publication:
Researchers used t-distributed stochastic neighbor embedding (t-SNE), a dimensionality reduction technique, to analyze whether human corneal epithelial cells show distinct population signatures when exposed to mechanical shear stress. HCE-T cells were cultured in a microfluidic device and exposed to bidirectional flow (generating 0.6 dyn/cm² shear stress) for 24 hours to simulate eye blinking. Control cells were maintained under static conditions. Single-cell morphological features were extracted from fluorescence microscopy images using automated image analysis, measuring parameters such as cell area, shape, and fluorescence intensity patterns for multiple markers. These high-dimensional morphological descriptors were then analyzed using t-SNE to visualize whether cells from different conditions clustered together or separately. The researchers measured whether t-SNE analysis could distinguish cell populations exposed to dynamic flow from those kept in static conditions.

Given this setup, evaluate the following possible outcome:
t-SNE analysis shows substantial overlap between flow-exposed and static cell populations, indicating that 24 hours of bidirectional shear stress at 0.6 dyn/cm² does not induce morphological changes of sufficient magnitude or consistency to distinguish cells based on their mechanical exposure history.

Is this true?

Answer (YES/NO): NO